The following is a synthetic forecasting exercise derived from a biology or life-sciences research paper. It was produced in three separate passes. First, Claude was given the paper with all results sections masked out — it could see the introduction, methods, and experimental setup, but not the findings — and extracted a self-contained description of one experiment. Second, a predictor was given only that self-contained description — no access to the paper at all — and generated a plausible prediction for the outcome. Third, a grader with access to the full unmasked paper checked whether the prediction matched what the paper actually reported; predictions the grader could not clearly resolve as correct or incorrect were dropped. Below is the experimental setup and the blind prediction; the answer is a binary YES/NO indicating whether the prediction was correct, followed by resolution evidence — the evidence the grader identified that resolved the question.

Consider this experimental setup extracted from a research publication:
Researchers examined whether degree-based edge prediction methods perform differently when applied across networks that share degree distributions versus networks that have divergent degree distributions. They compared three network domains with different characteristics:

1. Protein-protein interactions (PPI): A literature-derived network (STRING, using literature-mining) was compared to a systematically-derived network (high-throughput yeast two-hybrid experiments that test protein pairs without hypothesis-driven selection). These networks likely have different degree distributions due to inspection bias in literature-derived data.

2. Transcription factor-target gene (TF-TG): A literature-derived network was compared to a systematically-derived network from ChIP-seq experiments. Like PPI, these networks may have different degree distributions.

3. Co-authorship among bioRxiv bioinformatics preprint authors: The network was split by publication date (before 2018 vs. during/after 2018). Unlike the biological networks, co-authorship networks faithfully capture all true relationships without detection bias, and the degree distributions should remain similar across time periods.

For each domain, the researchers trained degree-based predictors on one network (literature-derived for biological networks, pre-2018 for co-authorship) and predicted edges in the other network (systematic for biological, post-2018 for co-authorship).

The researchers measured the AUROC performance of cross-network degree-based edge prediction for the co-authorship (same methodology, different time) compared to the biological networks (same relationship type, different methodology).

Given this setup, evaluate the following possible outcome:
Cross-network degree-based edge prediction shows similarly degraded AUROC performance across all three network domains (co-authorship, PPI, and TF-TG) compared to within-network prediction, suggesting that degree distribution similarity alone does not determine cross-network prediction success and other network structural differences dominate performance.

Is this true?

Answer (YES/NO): NO